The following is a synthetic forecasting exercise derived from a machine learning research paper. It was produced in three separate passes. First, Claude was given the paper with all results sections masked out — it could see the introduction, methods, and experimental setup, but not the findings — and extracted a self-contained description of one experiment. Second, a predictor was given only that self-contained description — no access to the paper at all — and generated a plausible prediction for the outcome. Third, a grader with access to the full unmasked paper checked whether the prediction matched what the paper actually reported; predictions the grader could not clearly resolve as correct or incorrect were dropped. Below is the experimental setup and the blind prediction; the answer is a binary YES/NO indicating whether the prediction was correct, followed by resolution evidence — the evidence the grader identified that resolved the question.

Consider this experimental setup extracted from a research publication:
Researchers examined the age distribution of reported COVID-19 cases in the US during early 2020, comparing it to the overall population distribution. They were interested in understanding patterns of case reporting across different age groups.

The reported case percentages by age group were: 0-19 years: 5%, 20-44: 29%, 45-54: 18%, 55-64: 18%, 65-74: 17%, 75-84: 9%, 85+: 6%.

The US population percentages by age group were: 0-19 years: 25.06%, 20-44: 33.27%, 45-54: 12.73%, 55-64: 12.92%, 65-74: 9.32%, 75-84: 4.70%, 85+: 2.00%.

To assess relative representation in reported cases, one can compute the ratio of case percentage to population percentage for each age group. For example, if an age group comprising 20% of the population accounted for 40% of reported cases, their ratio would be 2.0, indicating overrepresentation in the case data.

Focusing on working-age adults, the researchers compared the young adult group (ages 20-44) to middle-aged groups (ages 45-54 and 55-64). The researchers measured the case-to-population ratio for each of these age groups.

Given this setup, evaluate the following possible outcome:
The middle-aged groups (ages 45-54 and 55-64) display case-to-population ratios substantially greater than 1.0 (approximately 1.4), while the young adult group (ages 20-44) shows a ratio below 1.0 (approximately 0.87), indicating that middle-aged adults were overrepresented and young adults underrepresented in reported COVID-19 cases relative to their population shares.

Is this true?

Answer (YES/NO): YES